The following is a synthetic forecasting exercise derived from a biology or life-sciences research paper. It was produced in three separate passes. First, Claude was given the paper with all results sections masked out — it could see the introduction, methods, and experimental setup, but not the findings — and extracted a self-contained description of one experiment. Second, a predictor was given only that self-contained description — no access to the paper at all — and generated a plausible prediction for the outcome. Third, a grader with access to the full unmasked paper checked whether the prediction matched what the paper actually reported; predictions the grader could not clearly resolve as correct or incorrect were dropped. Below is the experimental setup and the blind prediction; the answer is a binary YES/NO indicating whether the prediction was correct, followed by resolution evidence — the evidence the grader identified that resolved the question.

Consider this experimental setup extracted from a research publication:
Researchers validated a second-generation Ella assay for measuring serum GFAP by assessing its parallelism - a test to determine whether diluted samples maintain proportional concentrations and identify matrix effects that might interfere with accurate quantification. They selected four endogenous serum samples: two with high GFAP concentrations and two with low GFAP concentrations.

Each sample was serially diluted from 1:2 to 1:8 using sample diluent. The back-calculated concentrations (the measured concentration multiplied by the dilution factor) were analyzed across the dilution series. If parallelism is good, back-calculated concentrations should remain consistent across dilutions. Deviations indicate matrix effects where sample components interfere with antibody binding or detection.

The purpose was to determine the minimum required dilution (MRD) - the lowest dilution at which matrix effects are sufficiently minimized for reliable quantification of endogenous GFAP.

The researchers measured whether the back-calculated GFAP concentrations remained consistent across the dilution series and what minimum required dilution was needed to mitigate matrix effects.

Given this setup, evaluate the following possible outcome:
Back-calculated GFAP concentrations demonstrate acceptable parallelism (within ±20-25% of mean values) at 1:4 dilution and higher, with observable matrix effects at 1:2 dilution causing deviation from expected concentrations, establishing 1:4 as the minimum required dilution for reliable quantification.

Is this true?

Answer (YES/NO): NO